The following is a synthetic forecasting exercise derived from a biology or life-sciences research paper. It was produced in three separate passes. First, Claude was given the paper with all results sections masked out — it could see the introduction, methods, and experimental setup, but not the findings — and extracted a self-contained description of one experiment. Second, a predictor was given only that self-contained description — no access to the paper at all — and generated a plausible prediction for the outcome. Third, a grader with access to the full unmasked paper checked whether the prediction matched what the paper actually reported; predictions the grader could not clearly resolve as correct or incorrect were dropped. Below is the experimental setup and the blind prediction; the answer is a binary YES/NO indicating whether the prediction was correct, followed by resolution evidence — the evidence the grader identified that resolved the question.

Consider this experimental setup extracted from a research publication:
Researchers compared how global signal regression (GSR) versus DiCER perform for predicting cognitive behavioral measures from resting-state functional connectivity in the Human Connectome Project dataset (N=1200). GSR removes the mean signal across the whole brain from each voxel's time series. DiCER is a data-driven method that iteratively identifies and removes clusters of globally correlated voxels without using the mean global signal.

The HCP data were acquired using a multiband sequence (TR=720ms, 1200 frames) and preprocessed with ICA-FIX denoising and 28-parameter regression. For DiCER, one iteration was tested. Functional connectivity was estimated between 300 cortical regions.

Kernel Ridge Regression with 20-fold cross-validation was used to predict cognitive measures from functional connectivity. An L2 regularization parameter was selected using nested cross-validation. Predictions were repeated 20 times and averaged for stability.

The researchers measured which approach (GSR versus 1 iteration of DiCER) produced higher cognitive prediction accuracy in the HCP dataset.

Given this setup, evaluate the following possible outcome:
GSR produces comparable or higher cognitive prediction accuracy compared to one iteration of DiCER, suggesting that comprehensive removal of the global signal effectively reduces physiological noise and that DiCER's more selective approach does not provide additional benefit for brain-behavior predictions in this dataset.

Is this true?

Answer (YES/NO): YES